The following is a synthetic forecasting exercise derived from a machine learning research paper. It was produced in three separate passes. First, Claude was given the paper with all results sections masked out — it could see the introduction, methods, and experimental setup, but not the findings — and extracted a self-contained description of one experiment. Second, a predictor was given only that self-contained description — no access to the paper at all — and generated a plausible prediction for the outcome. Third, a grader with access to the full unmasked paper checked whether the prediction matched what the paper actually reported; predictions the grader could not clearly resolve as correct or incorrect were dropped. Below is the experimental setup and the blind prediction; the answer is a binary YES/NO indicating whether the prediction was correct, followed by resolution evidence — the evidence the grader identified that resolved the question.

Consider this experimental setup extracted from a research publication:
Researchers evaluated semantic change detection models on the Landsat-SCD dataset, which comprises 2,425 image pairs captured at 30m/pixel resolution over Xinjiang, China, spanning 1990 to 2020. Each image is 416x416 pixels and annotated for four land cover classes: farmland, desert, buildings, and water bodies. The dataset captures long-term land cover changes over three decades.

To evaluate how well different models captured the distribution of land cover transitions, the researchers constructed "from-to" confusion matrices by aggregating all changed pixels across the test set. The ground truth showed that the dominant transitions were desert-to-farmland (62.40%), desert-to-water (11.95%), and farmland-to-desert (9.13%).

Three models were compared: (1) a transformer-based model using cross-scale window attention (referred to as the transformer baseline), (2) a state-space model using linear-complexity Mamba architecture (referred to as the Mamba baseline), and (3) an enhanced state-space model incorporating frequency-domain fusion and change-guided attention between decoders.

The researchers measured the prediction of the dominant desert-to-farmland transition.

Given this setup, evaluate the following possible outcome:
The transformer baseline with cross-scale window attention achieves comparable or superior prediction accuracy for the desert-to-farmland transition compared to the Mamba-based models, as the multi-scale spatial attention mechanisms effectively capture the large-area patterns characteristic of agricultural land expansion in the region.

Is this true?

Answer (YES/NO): NO